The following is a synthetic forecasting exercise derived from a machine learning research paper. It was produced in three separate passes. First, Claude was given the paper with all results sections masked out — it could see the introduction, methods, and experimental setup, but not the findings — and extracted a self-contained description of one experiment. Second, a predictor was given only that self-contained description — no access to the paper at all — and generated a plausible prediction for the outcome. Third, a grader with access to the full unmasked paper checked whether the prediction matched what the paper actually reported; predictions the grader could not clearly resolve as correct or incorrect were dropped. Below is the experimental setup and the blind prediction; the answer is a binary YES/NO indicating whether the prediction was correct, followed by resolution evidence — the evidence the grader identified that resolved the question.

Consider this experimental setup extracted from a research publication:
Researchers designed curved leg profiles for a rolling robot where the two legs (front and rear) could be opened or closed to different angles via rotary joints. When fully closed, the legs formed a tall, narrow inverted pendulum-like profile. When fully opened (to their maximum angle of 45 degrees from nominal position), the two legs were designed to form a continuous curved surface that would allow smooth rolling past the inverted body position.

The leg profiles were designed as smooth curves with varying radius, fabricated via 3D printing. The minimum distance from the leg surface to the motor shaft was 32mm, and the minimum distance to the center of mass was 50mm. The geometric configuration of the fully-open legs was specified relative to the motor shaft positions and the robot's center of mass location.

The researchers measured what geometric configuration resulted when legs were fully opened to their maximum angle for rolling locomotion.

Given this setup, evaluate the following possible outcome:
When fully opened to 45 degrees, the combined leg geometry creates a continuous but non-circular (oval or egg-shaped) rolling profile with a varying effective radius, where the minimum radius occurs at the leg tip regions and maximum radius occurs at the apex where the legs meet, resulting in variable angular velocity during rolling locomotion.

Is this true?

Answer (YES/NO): NO